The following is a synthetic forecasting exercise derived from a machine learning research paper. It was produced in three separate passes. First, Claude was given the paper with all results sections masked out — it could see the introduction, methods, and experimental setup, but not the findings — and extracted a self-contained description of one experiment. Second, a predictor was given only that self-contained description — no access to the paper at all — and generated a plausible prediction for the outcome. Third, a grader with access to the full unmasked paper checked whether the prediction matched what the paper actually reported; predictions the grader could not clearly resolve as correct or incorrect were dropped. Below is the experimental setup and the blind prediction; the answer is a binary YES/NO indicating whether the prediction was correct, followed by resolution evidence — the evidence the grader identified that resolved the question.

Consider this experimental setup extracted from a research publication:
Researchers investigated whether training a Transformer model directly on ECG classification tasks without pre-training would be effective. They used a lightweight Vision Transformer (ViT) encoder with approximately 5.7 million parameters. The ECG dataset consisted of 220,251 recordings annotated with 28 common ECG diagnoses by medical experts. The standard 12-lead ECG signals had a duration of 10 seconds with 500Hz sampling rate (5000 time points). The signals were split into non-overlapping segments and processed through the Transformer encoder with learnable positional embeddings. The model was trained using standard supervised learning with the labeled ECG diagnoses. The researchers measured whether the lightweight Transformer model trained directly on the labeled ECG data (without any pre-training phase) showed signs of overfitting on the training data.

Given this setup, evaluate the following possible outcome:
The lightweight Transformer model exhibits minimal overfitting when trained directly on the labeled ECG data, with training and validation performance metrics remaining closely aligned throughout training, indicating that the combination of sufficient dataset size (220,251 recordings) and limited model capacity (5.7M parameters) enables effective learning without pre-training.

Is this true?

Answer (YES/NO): NO